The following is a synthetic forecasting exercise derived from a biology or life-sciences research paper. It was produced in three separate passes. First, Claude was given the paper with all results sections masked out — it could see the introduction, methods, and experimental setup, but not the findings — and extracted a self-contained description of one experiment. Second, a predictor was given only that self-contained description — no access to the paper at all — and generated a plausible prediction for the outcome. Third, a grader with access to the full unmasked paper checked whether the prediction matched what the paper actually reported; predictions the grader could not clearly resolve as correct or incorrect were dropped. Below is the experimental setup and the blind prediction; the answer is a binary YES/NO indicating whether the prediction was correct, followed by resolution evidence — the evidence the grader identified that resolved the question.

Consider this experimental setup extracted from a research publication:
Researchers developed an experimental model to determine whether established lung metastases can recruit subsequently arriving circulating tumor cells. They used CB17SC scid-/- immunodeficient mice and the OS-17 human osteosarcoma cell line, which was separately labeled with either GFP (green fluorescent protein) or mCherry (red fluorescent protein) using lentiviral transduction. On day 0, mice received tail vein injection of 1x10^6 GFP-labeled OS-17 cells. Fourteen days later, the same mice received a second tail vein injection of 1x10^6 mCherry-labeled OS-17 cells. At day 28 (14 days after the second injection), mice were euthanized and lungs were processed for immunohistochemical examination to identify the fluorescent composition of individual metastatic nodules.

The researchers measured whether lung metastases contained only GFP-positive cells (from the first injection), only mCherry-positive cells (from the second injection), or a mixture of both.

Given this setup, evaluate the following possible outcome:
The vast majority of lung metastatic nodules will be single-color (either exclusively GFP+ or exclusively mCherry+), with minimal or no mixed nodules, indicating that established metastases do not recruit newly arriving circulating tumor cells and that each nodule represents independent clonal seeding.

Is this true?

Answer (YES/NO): NO